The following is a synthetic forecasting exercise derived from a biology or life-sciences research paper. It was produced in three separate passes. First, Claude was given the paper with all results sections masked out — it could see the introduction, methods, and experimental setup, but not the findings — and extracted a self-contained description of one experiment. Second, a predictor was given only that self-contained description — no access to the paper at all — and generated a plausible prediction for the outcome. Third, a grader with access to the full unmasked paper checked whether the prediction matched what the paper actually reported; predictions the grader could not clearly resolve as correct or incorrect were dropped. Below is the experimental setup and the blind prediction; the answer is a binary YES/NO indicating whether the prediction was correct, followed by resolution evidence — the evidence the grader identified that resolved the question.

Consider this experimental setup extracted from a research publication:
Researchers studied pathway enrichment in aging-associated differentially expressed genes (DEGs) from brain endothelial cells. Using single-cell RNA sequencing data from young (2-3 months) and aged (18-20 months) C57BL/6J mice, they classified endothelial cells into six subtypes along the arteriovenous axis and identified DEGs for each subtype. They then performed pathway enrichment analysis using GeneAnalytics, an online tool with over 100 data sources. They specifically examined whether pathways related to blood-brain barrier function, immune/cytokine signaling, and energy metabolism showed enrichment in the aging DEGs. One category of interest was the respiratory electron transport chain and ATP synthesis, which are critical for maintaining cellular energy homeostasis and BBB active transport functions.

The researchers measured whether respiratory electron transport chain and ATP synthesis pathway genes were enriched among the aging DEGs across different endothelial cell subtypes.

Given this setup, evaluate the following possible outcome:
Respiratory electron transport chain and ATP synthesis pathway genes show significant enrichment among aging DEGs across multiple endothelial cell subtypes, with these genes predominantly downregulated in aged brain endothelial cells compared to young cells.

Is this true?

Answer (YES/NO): YES